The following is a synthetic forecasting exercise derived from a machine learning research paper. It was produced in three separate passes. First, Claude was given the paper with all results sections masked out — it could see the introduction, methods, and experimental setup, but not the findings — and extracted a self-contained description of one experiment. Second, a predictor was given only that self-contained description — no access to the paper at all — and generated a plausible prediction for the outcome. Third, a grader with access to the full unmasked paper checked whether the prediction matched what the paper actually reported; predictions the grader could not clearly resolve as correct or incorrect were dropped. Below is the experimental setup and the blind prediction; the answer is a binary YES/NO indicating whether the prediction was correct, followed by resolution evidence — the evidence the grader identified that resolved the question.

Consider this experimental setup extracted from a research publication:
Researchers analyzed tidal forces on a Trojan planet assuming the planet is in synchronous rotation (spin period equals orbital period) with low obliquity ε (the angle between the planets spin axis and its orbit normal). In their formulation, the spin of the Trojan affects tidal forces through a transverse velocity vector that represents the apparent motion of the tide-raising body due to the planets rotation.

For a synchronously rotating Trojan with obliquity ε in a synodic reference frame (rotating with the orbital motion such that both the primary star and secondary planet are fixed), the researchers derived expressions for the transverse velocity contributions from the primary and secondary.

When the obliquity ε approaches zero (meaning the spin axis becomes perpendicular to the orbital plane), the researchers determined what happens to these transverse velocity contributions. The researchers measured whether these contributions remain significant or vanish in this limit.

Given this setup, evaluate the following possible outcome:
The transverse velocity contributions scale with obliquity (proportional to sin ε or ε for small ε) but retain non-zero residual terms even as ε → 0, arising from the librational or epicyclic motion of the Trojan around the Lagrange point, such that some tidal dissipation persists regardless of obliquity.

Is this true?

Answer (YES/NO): NO